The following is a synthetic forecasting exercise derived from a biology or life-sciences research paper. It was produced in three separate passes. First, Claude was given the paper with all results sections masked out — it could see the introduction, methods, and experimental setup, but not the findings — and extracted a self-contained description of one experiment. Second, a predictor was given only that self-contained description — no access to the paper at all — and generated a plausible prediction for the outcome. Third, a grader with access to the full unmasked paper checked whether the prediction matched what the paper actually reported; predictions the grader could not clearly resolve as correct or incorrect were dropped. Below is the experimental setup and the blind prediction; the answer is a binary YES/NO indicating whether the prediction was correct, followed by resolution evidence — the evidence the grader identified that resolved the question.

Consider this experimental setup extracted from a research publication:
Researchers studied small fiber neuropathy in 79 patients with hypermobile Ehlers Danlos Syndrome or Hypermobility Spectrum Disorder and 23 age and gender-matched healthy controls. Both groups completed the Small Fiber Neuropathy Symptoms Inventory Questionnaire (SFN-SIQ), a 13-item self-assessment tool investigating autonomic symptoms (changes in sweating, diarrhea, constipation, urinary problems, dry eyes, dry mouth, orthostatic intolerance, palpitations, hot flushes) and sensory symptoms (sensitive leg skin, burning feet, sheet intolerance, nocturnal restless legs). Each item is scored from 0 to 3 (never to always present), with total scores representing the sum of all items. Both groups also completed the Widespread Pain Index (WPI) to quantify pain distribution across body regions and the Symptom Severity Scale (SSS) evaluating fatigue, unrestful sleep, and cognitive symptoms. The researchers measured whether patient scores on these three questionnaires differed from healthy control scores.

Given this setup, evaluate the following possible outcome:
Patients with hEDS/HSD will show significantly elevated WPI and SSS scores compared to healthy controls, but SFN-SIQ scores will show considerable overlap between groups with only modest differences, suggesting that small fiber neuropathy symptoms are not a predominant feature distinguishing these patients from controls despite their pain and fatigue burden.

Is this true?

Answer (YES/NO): NO